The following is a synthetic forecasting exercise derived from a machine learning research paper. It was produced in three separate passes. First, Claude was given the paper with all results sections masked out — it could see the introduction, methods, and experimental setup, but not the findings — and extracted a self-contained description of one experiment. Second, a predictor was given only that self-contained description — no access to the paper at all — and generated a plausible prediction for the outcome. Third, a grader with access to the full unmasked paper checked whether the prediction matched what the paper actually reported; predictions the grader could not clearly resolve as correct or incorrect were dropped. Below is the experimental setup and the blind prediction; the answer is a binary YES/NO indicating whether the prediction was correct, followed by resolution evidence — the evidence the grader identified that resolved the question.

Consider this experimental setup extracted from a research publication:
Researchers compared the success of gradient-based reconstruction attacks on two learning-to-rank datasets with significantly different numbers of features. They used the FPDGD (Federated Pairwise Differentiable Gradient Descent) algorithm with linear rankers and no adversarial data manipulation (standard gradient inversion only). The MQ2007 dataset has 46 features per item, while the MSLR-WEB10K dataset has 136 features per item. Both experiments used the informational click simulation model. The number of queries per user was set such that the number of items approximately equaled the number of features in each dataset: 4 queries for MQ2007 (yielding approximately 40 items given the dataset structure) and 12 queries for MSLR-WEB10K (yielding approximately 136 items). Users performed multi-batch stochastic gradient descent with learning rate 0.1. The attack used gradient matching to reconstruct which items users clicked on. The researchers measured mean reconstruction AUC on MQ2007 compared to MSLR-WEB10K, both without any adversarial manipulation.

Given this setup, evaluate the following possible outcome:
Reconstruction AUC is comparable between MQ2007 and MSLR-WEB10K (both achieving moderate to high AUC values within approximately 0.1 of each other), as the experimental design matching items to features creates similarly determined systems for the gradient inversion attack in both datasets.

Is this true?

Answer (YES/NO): NO